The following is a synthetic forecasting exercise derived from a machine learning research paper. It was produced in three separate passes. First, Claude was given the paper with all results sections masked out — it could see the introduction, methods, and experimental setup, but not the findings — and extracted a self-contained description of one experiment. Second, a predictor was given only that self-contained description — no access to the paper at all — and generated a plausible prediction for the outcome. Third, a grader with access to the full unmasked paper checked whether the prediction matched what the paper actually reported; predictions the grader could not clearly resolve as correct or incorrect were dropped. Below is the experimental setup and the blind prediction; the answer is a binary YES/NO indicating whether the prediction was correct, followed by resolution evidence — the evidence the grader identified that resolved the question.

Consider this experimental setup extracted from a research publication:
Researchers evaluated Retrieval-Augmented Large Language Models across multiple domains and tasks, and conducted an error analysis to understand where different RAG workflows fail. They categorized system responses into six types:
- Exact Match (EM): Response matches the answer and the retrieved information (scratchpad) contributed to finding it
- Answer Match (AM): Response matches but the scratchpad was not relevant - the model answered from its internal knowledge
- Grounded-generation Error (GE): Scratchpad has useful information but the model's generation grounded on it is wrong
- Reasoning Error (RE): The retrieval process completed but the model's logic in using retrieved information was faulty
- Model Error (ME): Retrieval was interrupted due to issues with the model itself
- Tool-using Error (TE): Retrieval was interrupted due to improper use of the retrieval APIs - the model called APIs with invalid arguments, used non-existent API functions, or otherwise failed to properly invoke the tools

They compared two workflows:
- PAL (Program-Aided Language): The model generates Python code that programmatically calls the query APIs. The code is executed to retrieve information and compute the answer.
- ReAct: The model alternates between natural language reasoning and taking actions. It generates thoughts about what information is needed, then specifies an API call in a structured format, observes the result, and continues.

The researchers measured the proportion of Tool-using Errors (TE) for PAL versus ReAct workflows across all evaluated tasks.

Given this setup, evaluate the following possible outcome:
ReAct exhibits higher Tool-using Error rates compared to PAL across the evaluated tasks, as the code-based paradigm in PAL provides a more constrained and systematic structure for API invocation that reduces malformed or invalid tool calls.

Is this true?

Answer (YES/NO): NO